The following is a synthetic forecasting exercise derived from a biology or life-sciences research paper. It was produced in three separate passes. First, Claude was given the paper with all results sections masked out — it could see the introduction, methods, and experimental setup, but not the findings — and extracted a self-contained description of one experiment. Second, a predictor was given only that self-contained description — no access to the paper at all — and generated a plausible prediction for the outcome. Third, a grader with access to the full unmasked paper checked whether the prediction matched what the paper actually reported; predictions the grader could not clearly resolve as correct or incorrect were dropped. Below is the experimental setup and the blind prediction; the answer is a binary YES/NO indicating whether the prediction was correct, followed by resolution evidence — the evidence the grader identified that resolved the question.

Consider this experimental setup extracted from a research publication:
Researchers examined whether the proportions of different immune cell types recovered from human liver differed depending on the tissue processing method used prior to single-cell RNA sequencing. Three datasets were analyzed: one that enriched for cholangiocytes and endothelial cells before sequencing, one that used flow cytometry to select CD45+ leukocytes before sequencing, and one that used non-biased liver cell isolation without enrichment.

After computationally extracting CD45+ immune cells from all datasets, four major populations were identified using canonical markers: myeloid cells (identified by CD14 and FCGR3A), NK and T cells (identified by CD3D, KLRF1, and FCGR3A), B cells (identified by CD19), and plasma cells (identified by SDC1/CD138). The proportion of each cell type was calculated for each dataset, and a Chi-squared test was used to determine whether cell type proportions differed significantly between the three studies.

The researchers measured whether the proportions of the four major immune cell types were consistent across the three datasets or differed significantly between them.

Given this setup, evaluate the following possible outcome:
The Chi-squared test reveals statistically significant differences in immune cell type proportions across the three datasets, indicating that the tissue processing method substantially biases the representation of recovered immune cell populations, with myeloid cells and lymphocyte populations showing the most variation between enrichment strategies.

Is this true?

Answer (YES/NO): NO